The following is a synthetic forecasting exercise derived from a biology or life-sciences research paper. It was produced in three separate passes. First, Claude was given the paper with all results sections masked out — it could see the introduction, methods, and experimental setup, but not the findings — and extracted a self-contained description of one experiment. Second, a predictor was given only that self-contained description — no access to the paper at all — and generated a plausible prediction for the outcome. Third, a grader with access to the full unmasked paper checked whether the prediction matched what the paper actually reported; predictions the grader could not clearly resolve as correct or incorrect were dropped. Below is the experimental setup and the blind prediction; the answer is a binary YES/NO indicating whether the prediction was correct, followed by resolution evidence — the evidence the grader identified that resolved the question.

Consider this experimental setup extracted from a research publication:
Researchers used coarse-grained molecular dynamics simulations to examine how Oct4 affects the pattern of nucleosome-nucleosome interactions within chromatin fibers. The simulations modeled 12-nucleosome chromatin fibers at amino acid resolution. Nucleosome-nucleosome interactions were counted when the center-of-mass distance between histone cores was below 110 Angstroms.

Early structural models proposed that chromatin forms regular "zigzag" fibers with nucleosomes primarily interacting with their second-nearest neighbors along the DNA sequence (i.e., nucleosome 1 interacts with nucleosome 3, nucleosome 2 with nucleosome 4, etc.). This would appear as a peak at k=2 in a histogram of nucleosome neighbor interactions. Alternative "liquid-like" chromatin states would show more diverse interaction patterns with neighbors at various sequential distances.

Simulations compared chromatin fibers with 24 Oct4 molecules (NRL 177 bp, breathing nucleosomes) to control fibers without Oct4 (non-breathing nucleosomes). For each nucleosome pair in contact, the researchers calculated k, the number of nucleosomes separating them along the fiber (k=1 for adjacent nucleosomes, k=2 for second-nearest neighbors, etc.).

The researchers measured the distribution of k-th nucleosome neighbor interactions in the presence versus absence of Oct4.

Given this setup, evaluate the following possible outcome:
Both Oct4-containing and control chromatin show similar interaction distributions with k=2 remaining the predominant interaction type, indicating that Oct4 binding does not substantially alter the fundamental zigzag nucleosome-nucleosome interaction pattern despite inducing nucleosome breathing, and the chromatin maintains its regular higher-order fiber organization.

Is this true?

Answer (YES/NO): NO